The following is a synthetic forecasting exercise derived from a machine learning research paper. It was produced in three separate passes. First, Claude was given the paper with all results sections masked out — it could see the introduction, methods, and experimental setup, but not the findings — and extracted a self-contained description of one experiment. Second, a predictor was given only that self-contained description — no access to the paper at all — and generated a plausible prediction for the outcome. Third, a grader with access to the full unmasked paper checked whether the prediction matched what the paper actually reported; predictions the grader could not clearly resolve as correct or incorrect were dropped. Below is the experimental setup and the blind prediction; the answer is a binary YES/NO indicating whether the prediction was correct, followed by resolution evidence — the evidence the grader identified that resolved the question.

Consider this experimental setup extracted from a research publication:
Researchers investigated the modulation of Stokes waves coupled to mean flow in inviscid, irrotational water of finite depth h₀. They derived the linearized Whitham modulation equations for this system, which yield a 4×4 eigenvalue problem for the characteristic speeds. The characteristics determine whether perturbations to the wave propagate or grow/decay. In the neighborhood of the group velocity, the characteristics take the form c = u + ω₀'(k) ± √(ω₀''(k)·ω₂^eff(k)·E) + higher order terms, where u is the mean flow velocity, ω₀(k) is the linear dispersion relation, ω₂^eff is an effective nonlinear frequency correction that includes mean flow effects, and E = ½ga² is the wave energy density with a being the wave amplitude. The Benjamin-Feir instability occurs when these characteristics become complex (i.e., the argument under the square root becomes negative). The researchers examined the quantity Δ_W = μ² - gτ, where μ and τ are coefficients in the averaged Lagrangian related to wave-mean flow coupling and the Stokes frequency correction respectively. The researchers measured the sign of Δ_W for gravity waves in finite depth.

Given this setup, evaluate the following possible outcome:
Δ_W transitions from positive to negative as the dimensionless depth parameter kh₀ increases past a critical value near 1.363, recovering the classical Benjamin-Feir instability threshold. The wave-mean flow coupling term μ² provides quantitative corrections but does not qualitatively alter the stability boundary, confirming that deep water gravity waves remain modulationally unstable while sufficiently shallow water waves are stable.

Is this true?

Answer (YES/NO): NO